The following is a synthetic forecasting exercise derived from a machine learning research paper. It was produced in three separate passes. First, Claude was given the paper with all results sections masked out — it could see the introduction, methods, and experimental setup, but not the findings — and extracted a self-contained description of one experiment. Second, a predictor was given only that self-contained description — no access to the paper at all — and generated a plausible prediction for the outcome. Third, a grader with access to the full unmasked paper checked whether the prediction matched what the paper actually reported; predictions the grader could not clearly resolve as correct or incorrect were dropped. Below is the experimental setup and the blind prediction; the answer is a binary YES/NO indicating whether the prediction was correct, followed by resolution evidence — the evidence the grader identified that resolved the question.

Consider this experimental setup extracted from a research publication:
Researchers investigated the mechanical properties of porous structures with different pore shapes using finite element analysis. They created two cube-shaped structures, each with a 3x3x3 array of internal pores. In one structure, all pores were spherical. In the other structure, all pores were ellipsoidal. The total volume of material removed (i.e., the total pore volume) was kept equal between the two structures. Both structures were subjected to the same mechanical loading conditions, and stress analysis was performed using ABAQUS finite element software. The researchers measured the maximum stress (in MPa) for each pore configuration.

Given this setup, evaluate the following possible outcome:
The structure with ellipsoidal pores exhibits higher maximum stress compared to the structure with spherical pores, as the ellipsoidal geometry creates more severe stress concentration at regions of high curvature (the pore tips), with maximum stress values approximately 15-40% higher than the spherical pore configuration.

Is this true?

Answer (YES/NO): YES